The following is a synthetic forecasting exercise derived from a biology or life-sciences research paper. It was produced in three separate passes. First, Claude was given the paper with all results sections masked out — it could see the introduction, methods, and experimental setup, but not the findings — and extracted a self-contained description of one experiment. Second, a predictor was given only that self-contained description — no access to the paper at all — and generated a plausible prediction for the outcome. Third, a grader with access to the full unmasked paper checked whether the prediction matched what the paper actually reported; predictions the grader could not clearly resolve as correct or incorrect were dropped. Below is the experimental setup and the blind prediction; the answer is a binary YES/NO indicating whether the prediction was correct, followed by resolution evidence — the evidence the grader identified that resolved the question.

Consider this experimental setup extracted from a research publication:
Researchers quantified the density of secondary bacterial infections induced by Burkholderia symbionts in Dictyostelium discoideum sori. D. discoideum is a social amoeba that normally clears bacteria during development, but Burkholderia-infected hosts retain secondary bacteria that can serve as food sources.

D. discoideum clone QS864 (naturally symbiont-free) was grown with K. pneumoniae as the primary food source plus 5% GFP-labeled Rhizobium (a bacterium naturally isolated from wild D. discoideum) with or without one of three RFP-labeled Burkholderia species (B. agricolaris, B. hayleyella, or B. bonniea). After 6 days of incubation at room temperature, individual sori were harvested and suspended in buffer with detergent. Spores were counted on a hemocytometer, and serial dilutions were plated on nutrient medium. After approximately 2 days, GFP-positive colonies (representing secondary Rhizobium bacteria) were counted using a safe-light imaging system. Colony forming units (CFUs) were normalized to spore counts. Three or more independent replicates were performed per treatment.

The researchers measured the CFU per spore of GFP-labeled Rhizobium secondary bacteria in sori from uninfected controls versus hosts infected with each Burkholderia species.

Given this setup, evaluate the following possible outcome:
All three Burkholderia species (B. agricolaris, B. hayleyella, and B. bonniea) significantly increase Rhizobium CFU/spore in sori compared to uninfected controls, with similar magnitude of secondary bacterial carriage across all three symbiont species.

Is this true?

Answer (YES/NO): NO